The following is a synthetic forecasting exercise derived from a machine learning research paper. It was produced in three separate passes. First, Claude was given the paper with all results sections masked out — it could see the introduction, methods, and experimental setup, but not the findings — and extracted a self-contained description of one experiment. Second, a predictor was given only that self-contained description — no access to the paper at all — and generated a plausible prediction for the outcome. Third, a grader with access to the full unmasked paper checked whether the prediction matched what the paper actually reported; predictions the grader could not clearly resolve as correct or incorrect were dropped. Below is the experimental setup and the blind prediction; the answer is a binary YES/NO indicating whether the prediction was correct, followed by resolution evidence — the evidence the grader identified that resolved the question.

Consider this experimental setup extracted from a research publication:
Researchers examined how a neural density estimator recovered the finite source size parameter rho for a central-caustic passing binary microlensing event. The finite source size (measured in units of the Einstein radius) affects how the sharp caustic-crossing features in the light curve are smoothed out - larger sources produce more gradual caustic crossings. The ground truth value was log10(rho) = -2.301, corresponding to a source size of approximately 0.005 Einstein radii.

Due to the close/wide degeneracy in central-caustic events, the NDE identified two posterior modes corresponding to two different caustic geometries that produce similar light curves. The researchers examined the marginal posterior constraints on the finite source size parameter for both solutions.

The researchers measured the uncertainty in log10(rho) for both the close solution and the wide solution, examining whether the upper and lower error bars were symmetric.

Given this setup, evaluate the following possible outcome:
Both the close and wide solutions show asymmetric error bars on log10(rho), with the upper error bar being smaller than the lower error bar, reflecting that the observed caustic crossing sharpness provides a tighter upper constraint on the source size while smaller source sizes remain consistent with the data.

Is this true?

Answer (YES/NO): NO